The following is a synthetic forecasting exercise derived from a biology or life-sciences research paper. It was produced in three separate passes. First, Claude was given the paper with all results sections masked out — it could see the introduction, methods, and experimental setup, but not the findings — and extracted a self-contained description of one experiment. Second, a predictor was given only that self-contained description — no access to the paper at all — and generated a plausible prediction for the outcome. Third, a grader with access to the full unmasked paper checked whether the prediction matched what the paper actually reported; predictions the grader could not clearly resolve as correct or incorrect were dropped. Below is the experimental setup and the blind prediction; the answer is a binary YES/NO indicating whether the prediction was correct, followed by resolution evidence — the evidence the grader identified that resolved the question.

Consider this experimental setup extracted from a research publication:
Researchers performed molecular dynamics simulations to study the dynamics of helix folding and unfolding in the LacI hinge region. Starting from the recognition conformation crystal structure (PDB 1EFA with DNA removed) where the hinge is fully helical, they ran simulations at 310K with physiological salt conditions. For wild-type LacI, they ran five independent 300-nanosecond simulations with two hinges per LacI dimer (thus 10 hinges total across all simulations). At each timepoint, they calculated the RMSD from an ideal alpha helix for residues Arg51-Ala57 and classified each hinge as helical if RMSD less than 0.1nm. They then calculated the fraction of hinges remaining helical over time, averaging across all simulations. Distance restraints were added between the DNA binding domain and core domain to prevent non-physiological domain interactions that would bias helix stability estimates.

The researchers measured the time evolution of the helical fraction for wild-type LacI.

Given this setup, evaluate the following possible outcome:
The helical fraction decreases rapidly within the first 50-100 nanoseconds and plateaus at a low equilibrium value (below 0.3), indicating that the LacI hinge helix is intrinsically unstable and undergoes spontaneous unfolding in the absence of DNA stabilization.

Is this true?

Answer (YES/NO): NO